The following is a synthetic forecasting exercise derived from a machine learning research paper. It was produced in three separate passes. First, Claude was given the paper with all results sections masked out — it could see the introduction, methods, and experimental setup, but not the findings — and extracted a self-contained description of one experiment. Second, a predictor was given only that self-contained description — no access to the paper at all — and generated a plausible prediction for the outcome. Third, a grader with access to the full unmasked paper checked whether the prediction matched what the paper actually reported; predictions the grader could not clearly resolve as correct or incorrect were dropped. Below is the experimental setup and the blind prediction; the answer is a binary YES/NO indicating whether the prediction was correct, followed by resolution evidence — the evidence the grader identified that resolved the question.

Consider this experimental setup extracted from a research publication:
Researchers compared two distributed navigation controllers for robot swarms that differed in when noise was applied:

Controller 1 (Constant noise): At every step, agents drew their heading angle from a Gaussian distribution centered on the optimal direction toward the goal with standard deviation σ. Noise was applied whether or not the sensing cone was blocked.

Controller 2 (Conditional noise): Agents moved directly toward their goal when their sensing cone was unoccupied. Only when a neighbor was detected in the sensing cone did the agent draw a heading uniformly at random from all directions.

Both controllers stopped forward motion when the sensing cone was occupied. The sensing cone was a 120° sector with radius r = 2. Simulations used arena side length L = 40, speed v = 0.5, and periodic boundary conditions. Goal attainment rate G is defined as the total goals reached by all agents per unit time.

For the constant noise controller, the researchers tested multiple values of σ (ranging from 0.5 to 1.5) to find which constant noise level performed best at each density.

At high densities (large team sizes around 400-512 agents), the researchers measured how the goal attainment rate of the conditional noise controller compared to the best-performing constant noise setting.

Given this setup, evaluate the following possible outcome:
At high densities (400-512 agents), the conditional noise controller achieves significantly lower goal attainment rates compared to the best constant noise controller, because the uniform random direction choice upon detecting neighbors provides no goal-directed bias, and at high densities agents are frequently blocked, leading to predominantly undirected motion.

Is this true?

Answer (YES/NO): NO